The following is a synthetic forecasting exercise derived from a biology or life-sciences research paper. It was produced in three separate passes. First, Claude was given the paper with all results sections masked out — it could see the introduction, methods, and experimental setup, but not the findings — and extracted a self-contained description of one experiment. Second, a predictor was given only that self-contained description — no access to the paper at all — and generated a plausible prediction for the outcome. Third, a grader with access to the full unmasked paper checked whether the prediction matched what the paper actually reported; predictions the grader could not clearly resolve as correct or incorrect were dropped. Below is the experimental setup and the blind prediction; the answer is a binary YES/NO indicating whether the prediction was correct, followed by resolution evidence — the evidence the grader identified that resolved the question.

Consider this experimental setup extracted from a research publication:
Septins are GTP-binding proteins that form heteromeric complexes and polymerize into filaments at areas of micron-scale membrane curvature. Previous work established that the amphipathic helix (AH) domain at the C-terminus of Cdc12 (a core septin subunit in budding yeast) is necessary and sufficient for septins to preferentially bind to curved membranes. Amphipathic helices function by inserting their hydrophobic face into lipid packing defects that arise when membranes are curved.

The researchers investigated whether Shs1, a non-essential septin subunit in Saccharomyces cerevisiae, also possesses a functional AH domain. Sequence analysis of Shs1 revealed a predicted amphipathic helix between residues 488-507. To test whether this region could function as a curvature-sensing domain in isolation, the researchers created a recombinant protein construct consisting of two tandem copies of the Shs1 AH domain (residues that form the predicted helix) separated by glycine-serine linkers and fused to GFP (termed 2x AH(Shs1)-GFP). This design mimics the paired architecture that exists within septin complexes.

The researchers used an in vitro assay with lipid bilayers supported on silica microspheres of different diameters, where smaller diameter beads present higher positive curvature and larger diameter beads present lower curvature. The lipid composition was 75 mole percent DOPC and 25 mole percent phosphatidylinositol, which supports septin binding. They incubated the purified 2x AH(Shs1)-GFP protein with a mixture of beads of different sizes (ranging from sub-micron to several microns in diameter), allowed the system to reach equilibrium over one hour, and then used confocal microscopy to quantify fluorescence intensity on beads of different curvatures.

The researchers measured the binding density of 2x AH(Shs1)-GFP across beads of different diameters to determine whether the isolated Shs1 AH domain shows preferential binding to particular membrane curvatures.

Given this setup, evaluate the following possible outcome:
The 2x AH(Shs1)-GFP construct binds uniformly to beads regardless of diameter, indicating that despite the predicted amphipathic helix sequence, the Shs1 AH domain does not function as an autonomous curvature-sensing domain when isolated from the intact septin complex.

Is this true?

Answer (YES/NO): NO